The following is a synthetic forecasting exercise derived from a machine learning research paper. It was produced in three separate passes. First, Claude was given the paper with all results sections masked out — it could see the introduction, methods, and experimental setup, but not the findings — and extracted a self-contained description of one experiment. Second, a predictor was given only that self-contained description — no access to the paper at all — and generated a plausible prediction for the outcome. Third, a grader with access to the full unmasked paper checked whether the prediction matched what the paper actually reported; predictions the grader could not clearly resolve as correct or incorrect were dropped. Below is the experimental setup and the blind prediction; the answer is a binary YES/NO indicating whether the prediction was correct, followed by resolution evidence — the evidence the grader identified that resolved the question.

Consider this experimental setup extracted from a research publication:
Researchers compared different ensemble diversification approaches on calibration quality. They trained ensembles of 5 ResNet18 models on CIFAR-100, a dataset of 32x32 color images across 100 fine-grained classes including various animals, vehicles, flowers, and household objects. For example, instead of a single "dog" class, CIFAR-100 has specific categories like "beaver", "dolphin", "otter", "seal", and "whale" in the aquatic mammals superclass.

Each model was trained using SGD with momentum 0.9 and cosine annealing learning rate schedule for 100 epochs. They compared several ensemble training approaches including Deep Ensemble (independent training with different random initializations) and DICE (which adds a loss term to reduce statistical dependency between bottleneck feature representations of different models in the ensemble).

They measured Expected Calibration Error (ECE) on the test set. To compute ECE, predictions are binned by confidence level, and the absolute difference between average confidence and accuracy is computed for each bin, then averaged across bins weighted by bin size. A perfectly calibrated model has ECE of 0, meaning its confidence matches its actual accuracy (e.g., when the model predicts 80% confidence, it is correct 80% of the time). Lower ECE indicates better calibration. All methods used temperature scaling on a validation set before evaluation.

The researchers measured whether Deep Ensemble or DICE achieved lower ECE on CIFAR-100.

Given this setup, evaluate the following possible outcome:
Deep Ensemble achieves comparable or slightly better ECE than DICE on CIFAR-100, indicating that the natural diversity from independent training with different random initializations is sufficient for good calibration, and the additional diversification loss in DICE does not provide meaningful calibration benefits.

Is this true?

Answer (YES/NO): YES